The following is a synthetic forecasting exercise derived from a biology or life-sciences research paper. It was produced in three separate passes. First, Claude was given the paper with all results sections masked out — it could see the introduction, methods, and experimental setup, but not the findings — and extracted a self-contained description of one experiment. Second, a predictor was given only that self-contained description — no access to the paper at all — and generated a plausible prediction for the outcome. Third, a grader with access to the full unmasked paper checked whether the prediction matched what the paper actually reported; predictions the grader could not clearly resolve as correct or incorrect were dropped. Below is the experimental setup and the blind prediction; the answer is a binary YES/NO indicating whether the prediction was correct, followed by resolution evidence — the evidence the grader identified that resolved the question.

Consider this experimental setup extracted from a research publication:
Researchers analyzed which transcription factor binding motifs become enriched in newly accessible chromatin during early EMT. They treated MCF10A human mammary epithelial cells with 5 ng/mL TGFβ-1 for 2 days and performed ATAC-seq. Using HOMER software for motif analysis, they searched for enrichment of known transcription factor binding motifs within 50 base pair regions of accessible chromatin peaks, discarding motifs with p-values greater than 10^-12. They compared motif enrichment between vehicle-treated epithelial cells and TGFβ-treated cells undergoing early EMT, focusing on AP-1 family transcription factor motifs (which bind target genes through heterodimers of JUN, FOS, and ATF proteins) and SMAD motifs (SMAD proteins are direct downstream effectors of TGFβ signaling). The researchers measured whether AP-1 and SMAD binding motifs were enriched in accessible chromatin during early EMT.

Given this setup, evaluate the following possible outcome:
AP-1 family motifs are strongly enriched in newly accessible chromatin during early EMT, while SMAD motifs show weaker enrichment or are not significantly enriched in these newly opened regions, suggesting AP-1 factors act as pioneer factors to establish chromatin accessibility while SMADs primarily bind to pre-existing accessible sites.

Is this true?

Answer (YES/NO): NO